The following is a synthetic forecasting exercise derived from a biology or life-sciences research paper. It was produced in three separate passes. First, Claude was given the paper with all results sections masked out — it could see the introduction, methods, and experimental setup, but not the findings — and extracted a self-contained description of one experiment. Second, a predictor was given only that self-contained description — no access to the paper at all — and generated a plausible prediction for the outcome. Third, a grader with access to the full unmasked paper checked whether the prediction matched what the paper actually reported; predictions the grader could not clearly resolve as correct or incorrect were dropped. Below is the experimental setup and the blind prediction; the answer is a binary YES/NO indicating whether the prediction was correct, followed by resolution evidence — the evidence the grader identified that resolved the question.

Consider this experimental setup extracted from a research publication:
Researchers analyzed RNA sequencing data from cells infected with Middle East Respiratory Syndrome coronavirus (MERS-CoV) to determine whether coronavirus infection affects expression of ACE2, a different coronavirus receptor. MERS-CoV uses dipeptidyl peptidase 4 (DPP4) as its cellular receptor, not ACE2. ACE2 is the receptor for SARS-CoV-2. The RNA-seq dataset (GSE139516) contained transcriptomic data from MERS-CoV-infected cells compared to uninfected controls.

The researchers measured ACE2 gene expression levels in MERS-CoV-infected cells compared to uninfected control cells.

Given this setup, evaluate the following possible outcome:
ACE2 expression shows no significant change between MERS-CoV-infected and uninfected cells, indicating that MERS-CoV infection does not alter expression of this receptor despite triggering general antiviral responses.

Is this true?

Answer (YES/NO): NO